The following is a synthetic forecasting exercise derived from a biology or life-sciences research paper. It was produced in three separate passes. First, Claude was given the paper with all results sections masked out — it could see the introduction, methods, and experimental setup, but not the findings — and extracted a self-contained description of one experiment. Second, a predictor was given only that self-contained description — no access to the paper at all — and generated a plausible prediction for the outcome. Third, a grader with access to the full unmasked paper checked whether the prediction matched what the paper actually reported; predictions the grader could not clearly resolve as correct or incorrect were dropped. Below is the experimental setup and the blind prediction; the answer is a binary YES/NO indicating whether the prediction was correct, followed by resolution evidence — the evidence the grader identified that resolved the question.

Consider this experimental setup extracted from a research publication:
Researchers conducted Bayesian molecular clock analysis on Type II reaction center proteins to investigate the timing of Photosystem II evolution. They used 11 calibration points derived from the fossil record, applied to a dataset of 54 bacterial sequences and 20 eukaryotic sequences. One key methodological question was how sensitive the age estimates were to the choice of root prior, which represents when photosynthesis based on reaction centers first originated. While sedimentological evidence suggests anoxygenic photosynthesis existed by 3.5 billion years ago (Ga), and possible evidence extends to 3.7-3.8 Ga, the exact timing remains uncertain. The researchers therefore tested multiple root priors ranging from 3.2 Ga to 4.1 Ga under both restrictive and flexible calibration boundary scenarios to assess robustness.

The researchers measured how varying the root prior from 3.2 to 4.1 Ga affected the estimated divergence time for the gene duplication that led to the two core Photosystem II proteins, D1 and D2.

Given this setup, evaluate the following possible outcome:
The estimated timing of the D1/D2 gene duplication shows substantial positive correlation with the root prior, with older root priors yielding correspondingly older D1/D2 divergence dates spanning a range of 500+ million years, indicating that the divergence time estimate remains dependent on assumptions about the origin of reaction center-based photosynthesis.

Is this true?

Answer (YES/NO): YES